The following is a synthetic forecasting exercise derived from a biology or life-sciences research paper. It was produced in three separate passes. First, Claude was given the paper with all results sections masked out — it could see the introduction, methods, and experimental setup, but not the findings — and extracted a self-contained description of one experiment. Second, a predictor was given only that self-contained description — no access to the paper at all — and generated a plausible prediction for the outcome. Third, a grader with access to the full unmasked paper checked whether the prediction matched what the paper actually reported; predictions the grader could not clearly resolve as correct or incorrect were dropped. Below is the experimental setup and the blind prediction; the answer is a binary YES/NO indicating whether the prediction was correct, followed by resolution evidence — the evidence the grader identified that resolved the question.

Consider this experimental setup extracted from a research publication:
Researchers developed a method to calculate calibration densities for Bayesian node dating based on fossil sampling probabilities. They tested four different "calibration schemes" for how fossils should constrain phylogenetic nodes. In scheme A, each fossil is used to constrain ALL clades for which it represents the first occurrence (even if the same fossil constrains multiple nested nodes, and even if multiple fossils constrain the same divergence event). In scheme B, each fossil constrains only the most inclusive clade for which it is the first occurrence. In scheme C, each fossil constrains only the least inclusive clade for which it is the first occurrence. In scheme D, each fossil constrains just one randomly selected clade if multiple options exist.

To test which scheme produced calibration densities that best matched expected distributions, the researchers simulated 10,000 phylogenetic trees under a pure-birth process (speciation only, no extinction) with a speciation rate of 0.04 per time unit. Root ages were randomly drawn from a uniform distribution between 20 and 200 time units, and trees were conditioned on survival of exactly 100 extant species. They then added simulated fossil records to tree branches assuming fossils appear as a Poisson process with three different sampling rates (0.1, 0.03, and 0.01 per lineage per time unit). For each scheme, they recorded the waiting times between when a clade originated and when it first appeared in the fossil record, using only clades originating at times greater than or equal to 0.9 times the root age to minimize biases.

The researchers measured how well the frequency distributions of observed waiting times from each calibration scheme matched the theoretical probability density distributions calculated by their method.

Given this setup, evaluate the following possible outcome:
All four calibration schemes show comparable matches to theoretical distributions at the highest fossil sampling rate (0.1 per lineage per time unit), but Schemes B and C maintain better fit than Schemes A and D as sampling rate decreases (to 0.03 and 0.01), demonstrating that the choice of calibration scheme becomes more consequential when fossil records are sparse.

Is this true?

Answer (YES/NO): NO